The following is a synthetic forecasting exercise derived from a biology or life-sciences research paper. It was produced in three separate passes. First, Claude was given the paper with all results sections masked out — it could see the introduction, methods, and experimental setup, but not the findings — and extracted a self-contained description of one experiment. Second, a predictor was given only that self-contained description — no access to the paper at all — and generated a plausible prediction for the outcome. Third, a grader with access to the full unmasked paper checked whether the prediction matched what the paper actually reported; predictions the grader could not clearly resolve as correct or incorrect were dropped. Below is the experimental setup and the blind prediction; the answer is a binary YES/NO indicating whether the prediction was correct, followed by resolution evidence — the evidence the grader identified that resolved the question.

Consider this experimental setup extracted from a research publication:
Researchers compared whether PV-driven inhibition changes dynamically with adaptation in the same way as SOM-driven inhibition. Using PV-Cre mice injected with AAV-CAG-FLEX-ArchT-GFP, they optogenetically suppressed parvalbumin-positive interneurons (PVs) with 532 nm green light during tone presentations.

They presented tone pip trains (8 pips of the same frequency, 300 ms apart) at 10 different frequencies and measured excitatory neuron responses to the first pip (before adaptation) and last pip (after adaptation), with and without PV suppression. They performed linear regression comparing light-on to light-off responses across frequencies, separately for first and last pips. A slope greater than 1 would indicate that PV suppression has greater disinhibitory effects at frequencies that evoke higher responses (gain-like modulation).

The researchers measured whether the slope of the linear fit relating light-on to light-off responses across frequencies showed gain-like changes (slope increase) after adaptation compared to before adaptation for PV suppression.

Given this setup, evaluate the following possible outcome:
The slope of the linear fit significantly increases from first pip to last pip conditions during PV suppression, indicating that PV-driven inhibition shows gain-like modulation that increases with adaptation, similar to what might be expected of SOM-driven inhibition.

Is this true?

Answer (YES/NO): NO